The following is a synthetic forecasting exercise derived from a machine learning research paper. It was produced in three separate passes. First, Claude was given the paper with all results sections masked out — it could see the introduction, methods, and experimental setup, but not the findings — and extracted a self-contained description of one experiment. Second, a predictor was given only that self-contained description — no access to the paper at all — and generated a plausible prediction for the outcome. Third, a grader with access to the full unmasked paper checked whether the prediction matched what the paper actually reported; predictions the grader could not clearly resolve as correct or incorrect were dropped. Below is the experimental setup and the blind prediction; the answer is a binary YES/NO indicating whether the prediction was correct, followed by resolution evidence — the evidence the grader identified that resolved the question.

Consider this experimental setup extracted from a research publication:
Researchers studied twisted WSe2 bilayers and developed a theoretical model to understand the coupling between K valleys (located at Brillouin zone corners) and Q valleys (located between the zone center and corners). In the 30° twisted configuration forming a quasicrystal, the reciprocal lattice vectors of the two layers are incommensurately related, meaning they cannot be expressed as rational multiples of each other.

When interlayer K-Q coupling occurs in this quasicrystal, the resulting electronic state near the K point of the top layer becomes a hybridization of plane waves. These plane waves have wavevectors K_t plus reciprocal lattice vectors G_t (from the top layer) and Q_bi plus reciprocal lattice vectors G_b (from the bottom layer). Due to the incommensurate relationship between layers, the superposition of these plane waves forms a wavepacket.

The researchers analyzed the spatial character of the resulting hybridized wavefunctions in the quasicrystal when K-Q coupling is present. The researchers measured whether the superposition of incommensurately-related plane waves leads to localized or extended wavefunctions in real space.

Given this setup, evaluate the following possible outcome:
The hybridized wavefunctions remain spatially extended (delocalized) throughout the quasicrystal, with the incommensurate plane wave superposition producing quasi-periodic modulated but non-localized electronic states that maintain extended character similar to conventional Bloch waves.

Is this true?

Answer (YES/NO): NO